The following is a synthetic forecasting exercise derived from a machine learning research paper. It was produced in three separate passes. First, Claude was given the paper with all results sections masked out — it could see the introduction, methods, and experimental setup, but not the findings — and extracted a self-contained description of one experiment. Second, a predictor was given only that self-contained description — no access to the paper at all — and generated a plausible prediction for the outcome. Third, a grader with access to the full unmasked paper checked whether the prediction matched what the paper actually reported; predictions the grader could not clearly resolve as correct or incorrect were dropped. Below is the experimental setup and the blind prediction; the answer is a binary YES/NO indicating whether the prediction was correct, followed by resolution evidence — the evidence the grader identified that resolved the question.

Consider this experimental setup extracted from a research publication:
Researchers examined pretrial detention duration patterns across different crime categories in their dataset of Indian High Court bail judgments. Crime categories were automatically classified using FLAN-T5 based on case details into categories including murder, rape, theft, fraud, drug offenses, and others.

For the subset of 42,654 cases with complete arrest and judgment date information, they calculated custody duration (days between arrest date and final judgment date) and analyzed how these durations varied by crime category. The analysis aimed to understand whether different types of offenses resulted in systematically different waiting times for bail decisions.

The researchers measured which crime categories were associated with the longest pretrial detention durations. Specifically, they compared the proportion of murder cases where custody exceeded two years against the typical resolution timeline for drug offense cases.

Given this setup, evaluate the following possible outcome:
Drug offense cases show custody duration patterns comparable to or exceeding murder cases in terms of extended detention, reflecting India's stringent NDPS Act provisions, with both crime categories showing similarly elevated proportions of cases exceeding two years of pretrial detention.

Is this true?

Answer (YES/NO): NO